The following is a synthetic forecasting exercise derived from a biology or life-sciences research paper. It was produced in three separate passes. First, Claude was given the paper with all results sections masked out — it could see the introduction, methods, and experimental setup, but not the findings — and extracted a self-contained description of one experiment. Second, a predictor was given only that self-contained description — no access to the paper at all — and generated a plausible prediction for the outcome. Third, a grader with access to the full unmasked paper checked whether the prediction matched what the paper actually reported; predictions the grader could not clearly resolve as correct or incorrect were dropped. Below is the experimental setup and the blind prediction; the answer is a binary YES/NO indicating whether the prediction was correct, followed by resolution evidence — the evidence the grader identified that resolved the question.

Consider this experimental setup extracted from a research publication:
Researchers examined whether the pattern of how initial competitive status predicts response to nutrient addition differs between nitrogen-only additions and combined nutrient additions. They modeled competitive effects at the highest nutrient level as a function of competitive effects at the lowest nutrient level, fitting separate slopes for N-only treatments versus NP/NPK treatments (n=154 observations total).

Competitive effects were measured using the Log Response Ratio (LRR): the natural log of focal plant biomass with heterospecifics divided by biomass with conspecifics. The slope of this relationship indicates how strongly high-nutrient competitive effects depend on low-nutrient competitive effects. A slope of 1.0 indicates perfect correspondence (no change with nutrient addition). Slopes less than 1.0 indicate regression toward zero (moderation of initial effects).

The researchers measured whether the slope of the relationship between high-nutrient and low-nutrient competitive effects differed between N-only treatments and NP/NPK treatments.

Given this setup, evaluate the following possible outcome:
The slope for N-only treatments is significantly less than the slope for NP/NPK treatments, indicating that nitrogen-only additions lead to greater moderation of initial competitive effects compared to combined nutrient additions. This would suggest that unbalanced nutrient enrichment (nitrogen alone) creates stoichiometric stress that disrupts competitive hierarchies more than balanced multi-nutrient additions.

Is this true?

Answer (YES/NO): YES